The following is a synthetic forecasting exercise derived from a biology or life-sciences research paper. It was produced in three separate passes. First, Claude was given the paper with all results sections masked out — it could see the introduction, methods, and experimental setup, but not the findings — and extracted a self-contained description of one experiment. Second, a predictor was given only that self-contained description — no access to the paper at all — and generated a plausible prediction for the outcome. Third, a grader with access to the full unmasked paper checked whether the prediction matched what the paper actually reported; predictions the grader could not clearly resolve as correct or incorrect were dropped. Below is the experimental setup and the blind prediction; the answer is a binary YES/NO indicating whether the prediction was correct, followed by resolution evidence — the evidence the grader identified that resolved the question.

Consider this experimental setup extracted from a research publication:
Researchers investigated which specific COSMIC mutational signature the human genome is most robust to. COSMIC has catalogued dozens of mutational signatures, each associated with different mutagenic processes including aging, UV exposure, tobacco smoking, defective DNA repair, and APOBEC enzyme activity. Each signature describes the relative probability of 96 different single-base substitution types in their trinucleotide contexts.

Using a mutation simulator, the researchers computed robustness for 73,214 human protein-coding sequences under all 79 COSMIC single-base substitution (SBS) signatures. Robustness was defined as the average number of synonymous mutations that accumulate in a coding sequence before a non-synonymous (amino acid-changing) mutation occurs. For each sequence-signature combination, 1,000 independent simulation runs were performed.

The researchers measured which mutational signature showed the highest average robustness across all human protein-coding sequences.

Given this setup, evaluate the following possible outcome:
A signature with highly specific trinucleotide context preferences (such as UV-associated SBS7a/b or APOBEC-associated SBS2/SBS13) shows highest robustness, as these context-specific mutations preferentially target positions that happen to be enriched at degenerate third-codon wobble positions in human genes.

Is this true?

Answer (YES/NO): NO